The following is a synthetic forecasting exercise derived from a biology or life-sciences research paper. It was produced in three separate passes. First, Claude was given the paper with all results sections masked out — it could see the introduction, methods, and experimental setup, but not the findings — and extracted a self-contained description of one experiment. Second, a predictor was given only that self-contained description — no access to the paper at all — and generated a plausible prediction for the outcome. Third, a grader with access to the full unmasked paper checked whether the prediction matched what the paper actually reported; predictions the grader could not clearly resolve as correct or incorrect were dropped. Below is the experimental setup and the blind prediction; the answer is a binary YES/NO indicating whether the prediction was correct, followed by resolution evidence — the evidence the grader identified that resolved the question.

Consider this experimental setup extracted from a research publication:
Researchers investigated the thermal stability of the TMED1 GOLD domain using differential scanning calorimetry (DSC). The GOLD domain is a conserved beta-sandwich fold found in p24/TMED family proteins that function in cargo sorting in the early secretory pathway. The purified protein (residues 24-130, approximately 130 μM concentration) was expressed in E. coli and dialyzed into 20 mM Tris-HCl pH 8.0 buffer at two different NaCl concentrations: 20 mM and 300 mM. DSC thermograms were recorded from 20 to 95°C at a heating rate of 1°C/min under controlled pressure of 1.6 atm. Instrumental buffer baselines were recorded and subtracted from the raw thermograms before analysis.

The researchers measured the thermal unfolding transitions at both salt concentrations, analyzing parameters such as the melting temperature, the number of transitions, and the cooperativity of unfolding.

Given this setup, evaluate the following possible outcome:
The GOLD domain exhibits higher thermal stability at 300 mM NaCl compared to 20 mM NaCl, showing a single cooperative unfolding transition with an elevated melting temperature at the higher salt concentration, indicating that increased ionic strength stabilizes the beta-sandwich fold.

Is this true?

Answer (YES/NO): YES